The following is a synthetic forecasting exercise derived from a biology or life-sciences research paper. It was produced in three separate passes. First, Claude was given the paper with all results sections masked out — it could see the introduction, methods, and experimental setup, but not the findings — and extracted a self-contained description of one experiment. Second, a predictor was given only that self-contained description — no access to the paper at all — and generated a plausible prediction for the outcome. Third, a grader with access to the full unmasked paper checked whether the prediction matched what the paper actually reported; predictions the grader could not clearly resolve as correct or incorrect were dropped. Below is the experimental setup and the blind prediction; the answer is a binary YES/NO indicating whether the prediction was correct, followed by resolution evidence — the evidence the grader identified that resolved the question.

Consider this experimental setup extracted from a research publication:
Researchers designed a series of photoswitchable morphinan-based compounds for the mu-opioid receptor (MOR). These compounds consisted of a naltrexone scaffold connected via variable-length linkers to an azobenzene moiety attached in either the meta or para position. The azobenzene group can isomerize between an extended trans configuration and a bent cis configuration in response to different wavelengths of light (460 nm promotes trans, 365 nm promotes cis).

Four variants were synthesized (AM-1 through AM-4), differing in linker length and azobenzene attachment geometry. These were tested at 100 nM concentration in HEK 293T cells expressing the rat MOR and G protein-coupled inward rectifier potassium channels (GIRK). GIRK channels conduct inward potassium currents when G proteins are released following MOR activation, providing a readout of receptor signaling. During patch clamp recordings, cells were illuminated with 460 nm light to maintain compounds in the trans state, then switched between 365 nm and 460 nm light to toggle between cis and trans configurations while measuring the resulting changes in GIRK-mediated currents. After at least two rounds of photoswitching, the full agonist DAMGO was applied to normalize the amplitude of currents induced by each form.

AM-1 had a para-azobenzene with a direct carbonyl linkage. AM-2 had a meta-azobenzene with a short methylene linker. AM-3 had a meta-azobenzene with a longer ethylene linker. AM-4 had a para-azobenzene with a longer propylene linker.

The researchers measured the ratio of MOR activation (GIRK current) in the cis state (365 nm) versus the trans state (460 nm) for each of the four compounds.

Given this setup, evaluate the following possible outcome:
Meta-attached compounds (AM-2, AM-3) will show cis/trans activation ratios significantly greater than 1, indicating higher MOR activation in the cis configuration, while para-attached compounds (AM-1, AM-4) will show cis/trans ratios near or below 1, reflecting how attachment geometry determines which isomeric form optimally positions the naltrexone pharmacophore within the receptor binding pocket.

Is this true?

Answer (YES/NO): NO